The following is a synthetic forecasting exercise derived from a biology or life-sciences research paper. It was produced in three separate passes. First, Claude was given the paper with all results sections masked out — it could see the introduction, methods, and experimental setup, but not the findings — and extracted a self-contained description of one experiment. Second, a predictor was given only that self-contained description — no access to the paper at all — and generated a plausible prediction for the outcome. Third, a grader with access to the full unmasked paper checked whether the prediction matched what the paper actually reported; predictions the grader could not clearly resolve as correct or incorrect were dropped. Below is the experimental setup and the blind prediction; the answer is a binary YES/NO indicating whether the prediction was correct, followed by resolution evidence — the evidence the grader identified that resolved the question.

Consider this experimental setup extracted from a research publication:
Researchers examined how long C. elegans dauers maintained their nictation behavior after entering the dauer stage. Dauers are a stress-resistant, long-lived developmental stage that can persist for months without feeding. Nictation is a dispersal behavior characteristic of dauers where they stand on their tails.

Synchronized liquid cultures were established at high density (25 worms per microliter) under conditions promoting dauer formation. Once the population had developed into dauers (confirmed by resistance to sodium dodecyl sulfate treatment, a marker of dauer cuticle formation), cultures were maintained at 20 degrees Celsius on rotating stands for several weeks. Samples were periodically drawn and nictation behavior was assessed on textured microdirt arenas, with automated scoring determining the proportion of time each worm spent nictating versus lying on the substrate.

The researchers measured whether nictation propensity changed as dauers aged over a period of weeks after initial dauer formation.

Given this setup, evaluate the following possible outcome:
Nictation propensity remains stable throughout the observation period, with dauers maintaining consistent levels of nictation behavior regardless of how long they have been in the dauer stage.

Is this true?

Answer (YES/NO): YES